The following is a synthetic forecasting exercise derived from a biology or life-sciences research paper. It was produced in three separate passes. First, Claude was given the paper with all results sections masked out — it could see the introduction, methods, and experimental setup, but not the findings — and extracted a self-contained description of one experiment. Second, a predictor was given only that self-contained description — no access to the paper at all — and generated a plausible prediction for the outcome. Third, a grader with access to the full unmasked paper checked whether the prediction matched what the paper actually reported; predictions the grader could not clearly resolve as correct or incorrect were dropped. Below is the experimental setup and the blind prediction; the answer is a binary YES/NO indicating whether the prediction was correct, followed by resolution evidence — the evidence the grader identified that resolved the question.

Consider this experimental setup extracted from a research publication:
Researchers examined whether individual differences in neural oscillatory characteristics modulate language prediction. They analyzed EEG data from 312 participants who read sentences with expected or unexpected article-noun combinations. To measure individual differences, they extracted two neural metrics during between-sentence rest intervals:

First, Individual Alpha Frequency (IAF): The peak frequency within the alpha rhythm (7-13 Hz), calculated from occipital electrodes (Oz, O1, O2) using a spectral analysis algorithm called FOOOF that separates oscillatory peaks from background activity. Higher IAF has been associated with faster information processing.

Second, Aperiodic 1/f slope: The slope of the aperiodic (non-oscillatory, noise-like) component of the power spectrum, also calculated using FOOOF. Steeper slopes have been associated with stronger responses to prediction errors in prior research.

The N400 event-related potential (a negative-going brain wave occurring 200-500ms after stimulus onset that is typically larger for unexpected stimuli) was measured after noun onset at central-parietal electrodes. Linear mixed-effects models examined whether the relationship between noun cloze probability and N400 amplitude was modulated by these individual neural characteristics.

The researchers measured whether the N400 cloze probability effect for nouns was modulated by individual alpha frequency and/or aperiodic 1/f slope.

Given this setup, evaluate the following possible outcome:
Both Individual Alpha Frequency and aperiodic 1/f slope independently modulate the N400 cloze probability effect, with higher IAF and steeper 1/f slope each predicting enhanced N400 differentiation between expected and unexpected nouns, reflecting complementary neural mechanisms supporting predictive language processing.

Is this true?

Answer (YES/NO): NO